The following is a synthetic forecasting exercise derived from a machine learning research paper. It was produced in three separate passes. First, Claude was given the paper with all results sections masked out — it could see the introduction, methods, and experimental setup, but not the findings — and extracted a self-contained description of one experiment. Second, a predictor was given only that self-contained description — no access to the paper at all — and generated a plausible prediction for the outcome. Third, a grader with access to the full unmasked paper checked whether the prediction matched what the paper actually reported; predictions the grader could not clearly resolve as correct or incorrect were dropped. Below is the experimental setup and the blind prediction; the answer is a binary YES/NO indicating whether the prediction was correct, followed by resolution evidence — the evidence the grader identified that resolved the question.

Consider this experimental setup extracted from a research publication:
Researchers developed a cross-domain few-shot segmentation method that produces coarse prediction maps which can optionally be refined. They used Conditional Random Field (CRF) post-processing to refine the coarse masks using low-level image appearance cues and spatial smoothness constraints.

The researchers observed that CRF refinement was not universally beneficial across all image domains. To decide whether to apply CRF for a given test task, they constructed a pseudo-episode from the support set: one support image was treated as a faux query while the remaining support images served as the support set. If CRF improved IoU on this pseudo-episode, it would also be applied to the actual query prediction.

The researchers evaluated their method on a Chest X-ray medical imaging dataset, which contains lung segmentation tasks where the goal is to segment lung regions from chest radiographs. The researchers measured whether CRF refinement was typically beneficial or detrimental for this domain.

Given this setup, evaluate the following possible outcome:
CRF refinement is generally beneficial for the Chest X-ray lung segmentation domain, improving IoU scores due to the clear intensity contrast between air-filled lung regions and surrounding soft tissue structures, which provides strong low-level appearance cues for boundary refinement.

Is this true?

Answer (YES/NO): NO